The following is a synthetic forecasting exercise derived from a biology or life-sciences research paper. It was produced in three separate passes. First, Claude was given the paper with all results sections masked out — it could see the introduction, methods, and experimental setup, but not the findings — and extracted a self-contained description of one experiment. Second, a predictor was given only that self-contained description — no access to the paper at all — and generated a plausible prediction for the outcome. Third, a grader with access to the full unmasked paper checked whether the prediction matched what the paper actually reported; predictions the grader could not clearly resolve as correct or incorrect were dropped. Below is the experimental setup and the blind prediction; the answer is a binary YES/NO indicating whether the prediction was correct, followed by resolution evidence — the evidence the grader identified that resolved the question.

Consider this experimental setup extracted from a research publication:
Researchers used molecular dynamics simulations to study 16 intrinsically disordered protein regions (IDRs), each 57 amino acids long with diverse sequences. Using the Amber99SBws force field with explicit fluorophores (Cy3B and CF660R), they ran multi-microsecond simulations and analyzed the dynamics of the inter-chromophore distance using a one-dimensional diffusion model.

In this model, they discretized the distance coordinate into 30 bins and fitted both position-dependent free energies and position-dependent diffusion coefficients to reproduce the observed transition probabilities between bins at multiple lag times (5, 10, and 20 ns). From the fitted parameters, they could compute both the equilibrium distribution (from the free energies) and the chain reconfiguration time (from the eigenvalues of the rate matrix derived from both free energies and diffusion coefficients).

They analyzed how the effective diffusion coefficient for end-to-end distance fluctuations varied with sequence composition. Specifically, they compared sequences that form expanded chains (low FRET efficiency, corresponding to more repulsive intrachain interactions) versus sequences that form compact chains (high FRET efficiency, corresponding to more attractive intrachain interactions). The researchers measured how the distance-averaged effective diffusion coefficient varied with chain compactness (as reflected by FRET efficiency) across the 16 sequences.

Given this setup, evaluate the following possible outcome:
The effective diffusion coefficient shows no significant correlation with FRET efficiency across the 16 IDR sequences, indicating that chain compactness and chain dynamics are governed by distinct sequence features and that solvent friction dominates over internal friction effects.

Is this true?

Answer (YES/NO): NO